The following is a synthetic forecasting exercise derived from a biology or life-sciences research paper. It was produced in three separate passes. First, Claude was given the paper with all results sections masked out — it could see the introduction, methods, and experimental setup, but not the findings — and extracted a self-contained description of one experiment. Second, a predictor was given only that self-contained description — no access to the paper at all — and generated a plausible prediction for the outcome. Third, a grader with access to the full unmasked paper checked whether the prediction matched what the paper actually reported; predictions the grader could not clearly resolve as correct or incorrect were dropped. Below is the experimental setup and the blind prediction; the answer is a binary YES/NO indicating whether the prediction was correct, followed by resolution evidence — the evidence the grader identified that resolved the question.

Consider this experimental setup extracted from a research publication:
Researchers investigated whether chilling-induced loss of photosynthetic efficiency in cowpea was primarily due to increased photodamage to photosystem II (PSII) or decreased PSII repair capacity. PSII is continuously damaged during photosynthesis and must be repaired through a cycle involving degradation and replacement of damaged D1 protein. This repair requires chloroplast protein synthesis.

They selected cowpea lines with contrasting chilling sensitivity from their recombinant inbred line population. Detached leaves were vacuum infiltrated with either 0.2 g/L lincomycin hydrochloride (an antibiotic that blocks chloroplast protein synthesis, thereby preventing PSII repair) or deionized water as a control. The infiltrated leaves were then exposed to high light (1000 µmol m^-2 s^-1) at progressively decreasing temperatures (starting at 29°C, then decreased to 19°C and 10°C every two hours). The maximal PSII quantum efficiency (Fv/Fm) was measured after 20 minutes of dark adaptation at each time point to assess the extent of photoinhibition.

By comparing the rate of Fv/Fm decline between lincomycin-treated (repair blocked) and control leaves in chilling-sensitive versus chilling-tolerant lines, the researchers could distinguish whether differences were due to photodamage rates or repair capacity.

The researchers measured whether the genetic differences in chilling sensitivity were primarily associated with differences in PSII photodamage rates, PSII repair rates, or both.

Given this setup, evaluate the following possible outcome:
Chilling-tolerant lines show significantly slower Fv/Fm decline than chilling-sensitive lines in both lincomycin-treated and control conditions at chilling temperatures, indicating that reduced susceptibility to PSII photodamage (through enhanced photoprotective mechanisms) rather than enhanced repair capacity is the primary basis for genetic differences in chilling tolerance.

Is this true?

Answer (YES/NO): NO